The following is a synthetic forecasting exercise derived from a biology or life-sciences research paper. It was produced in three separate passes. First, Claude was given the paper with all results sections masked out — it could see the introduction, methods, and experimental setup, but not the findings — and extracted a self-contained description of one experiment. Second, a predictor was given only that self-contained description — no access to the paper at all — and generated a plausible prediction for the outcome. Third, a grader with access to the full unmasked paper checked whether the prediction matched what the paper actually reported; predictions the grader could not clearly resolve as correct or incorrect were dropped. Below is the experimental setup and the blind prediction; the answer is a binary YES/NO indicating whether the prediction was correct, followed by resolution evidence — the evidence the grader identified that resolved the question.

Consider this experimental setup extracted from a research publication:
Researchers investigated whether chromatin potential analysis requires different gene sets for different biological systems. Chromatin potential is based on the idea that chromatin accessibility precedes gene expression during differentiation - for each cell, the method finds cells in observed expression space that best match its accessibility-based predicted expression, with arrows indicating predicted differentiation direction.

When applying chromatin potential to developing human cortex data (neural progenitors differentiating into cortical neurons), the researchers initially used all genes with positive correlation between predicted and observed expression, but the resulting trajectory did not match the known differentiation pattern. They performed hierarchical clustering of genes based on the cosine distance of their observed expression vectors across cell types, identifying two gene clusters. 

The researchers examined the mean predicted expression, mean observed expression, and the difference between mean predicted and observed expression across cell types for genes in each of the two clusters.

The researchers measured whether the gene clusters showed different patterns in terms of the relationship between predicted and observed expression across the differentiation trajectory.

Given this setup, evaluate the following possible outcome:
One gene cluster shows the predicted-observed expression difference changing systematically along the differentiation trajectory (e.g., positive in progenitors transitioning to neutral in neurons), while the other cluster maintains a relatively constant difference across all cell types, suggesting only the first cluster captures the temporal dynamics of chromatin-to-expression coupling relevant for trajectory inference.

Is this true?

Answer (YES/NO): NO